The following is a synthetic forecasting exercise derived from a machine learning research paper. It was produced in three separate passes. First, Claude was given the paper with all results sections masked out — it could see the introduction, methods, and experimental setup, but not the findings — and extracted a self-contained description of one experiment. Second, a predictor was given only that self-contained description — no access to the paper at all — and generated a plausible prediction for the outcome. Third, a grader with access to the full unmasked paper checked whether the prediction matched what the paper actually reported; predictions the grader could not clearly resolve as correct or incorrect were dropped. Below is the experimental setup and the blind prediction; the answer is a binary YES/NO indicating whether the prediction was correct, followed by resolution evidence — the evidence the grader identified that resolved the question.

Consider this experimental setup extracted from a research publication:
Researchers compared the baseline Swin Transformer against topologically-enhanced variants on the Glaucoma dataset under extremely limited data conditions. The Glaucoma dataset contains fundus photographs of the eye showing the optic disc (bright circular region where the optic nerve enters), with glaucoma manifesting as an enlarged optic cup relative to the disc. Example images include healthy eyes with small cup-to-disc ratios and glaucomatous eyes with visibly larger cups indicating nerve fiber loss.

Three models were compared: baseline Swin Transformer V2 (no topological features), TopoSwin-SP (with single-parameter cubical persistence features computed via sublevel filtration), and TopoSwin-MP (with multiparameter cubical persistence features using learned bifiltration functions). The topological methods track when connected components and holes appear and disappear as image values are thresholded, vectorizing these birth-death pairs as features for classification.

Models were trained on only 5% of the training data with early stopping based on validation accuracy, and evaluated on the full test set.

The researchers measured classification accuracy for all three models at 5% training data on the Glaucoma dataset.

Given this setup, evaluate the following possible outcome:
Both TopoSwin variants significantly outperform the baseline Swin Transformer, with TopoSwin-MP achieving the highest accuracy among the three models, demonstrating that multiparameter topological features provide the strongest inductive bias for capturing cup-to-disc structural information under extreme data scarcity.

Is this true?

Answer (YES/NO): NO